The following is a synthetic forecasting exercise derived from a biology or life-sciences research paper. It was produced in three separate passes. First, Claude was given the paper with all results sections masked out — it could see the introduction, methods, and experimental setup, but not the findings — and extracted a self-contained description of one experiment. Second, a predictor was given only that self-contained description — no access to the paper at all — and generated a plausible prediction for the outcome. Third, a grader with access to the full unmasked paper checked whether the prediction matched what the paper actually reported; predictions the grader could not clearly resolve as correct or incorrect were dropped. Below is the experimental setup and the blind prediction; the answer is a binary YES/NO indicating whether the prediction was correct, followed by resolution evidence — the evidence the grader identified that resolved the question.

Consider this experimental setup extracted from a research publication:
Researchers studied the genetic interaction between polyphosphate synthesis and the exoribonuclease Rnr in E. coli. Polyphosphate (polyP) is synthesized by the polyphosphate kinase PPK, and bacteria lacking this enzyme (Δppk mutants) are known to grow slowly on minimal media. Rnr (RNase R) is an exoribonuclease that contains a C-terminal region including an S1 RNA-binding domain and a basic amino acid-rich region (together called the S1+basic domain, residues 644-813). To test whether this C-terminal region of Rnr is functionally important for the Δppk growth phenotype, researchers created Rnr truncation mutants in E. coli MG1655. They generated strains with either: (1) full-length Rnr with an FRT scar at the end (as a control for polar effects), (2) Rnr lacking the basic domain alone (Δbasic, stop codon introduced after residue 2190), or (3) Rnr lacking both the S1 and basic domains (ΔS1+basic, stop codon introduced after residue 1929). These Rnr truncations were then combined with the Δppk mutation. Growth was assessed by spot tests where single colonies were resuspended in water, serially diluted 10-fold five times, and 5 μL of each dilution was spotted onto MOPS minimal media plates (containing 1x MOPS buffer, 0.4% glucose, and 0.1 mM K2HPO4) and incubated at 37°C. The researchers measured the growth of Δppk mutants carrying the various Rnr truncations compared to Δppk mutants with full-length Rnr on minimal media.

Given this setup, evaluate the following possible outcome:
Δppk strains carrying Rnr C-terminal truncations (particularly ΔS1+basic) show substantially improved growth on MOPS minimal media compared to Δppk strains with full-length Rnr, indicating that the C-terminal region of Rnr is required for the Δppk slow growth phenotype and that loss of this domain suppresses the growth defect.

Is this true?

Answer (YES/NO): YES